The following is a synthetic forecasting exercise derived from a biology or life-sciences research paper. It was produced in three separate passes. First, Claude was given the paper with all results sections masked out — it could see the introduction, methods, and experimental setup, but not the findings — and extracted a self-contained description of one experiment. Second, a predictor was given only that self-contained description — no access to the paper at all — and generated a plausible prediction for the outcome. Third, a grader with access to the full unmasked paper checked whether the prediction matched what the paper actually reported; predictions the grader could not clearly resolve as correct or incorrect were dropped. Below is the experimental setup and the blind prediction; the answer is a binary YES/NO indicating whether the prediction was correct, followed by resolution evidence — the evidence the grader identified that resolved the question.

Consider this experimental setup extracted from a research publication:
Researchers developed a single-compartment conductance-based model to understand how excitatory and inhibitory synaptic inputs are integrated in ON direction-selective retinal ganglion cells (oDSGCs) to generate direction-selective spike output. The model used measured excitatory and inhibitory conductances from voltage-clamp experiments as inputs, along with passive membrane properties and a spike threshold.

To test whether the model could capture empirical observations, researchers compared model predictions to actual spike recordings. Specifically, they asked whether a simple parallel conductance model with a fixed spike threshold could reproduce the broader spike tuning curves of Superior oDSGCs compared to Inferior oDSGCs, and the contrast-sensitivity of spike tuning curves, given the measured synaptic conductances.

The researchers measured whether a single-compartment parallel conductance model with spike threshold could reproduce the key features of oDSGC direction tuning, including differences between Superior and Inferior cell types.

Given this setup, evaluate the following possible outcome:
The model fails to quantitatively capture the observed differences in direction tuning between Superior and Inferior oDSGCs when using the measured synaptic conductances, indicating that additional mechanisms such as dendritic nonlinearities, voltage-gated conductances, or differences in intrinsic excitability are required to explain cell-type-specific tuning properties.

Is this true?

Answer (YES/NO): NO